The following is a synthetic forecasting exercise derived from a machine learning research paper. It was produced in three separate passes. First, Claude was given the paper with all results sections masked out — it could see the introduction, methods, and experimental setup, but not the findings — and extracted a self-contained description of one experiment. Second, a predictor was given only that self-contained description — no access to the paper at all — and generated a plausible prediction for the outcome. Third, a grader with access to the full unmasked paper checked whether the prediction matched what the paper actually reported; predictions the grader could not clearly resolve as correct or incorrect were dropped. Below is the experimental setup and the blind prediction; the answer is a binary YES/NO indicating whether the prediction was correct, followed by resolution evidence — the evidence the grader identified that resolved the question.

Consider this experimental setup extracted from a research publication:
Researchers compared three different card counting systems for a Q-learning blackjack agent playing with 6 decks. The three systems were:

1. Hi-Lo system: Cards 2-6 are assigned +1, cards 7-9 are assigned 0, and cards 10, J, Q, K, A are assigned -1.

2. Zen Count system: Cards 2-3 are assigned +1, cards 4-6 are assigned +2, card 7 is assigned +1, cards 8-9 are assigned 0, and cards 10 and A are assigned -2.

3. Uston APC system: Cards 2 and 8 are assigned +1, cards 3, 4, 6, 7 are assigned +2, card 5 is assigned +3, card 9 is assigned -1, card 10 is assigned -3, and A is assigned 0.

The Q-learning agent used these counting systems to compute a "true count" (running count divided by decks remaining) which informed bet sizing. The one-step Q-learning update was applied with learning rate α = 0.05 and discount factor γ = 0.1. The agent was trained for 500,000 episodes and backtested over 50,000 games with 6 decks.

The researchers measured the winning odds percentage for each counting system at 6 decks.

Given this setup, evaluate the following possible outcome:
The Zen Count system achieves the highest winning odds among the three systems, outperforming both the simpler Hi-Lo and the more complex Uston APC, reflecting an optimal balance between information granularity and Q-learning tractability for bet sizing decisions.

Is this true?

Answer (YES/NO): NO